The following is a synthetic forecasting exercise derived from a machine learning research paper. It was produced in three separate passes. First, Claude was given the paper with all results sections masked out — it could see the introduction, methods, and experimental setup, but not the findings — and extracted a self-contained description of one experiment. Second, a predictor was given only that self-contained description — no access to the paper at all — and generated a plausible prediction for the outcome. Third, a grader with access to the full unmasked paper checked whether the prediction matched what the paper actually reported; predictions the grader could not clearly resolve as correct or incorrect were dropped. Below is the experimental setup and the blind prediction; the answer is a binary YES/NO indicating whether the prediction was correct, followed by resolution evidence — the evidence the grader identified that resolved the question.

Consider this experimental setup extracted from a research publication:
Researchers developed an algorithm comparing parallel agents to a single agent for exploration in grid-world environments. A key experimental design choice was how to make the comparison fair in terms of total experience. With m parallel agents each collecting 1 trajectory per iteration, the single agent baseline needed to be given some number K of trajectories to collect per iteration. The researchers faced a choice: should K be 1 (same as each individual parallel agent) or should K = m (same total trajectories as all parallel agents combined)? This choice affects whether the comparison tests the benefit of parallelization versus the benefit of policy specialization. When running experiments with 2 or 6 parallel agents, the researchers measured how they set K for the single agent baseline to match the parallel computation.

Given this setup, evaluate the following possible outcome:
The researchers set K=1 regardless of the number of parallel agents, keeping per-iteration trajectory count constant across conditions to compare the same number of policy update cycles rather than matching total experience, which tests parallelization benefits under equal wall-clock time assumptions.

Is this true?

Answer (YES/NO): NO